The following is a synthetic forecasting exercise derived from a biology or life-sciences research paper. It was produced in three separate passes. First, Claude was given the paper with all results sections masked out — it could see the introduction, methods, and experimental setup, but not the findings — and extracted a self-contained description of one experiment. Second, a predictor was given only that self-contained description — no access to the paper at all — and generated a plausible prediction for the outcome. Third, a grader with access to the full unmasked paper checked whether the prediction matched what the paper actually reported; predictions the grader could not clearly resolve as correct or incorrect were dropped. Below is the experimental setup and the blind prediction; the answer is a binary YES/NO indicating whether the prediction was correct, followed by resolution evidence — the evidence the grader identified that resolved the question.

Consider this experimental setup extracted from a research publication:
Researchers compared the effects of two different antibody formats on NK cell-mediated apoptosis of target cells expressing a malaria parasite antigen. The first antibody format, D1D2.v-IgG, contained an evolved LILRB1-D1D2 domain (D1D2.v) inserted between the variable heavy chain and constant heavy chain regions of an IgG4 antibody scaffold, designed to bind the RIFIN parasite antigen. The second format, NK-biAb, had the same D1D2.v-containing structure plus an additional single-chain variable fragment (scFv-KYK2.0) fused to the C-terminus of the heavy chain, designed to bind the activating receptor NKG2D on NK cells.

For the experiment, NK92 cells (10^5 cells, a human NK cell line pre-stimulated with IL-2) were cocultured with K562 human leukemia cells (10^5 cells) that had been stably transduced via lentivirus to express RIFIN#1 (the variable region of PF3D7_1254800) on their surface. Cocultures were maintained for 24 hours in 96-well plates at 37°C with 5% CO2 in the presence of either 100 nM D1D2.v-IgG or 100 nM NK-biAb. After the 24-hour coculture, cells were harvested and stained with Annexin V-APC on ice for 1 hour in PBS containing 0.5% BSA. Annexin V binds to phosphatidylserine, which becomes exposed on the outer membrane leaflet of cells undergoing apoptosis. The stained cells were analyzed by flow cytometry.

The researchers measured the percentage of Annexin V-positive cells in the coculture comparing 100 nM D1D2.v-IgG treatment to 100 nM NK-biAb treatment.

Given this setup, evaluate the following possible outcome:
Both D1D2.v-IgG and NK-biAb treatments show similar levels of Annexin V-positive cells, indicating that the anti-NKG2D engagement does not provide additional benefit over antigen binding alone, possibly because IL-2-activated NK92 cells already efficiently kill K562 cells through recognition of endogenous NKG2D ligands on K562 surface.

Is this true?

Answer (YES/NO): NO